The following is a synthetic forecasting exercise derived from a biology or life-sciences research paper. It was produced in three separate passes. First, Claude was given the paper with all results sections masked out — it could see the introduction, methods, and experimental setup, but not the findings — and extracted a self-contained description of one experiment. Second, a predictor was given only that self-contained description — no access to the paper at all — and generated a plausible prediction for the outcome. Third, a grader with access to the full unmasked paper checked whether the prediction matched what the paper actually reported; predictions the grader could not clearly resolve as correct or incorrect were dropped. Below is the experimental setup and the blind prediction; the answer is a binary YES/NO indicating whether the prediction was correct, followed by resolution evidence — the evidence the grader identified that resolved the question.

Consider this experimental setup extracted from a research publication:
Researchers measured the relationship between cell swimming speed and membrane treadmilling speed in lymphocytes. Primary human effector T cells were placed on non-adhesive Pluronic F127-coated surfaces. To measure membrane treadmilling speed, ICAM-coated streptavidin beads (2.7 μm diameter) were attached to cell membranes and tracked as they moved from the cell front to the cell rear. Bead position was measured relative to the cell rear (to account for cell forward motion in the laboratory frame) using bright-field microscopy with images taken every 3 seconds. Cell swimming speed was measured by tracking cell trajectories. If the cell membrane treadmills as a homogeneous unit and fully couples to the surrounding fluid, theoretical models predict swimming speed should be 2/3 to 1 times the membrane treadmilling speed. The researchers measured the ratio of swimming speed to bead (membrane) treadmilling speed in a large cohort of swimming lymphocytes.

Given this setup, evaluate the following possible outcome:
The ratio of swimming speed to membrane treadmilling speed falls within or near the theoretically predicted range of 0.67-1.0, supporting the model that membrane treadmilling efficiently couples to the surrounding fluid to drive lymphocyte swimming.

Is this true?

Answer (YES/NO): NO